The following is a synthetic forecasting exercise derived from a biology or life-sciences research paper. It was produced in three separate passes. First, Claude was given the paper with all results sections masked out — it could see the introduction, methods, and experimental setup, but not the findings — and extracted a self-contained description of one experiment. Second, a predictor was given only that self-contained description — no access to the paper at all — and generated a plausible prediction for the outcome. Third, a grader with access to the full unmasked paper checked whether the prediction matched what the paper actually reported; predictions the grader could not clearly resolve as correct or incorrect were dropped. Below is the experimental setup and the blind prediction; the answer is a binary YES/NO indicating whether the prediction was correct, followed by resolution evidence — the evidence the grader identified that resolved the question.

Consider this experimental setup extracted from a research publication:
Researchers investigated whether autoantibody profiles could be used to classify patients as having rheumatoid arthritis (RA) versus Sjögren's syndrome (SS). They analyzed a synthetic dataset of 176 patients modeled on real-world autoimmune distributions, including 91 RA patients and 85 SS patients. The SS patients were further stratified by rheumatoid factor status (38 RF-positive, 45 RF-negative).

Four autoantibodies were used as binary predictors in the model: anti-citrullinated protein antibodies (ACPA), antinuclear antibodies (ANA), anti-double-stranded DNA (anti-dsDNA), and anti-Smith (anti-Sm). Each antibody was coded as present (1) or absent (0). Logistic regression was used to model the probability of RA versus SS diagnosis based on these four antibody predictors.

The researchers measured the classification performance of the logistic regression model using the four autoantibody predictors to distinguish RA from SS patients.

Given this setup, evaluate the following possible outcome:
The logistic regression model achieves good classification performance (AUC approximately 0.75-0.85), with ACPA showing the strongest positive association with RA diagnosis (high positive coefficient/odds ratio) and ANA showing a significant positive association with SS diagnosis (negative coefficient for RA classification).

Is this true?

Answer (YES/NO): NO